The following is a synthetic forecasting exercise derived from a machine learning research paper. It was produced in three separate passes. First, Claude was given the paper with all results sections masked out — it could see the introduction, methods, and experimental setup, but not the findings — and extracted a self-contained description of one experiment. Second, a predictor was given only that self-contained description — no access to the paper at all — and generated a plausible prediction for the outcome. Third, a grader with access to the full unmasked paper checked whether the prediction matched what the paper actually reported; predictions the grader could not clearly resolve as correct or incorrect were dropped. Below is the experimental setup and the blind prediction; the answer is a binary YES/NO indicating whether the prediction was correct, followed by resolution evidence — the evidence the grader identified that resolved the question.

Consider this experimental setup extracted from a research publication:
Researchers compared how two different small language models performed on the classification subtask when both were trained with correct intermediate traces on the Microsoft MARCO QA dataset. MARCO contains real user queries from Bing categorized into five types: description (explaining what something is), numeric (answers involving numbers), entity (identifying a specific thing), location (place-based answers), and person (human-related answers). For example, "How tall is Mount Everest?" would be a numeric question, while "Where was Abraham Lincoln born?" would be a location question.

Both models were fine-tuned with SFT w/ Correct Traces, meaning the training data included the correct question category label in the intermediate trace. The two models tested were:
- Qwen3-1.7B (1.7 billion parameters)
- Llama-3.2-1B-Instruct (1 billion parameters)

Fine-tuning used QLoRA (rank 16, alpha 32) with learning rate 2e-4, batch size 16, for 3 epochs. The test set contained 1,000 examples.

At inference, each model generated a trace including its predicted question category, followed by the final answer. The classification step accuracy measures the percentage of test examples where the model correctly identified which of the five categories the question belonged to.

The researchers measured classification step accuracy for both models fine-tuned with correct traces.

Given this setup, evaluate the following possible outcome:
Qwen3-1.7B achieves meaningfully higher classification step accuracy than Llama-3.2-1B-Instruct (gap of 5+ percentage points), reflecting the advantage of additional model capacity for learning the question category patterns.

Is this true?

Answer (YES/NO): NO